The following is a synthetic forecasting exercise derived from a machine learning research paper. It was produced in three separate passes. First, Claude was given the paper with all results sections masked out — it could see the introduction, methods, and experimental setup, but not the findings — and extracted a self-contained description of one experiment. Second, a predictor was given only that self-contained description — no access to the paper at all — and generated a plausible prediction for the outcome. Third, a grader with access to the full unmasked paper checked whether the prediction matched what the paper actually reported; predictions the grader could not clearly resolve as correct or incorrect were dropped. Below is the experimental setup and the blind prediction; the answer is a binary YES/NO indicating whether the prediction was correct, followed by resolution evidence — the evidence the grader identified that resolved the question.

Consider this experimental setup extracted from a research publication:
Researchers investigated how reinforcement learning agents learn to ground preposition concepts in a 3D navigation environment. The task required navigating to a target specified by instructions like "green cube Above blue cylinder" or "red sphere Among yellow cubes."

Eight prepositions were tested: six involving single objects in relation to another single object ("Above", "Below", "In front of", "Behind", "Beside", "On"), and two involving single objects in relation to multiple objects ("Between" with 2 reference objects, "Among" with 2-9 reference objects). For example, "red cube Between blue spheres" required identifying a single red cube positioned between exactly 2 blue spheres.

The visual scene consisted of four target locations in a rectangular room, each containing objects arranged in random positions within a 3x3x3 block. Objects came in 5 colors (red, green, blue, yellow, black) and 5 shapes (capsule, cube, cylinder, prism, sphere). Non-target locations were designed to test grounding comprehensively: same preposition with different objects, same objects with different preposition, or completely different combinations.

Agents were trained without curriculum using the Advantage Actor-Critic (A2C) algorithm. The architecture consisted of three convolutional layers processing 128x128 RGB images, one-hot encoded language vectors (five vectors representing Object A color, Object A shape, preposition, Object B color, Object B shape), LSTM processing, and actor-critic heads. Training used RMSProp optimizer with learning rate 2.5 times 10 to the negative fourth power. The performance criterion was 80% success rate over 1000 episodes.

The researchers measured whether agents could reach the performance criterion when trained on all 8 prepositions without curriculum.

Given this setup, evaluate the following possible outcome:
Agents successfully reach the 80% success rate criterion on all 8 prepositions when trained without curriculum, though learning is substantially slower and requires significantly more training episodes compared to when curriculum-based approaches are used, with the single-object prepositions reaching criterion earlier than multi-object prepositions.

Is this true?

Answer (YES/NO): NO